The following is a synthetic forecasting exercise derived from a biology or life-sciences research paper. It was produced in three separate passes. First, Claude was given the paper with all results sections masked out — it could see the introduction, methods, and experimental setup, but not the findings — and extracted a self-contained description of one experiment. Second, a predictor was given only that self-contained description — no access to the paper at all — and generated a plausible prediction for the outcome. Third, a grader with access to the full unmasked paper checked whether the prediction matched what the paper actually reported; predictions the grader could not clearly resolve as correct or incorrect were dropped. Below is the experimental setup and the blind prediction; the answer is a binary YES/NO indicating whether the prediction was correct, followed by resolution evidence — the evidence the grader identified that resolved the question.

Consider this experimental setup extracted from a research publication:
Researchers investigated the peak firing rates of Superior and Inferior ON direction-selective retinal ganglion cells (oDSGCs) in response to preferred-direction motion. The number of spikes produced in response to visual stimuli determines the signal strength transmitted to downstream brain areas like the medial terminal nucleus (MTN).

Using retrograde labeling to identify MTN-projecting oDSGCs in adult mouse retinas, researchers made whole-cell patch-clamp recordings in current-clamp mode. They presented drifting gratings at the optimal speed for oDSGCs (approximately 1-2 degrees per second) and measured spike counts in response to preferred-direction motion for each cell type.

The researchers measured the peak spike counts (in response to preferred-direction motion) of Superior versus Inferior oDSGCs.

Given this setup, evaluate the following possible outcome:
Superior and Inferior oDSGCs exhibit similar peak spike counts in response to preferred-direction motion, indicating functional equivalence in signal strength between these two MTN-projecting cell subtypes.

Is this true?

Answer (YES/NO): NO